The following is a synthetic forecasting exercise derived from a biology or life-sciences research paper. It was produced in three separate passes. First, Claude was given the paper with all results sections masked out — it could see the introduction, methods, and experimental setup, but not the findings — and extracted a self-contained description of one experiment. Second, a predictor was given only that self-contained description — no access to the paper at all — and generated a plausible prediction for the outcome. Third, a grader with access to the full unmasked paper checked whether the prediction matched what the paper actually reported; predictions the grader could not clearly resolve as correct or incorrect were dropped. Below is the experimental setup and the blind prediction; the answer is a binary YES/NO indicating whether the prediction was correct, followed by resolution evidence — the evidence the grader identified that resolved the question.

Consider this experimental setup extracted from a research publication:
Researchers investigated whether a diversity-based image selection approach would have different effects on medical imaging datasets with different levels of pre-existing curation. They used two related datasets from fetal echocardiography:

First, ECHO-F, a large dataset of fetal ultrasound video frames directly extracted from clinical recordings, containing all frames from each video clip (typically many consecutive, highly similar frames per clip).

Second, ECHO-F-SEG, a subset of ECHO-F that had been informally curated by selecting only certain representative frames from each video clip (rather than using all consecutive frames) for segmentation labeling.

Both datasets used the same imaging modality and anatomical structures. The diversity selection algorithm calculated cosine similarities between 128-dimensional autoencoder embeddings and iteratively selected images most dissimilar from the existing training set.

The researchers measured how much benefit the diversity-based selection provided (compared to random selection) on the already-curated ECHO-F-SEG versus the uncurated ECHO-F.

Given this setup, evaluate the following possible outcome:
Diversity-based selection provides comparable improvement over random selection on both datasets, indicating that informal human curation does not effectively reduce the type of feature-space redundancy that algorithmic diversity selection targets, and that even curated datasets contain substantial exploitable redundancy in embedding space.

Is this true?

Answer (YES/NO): NO